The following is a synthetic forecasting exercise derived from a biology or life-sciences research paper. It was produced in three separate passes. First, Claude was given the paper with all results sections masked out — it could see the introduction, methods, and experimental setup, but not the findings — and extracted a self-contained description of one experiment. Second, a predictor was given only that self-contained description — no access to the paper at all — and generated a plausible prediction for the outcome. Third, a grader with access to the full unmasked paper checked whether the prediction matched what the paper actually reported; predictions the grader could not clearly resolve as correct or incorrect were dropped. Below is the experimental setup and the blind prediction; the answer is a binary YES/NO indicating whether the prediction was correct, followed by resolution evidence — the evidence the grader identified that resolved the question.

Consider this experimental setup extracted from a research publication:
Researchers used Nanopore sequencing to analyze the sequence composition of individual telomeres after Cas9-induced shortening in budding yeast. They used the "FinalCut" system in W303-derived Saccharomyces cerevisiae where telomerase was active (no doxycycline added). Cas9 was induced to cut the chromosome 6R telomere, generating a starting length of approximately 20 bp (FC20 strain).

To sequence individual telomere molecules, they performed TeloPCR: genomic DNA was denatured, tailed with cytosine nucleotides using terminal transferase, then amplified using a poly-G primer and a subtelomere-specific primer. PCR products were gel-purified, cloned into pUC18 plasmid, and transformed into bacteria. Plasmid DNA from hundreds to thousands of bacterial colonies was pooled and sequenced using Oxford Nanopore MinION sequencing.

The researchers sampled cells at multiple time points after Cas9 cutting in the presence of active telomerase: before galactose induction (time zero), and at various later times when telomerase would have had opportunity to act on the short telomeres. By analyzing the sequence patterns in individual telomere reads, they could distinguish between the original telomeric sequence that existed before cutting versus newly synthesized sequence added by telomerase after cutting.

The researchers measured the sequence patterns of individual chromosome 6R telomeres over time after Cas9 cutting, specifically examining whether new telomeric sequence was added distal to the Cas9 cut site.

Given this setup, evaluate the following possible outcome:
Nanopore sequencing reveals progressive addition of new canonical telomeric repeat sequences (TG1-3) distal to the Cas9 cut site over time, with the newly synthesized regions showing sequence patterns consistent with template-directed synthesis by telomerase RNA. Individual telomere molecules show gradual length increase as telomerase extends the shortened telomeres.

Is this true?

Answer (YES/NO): NO